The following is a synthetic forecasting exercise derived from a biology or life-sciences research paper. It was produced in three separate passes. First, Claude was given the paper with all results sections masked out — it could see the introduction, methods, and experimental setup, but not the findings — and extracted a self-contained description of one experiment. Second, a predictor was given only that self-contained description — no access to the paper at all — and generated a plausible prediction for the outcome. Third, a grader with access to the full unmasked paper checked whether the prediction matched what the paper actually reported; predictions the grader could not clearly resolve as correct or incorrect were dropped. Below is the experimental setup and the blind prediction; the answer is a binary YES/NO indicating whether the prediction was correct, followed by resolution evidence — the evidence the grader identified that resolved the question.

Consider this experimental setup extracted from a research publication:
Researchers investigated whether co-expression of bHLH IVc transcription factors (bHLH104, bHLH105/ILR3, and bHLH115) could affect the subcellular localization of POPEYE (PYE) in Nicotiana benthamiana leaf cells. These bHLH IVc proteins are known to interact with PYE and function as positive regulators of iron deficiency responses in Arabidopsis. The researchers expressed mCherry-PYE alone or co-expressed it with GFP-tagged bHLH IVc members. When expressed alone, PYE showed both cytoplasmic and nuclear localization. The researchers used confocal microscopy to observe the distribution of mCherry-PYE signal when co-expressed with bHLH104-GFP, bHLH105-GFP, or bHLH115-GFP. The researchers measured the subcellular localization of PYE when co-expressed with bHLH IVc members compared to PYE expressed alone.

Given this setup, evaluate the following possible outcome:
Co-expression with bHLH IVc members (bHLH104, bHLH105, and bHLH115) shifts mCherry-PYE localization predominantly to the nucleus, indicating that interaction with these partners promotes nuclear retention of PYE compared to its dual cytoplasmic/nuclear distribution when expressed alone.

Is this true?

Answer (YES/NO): YES